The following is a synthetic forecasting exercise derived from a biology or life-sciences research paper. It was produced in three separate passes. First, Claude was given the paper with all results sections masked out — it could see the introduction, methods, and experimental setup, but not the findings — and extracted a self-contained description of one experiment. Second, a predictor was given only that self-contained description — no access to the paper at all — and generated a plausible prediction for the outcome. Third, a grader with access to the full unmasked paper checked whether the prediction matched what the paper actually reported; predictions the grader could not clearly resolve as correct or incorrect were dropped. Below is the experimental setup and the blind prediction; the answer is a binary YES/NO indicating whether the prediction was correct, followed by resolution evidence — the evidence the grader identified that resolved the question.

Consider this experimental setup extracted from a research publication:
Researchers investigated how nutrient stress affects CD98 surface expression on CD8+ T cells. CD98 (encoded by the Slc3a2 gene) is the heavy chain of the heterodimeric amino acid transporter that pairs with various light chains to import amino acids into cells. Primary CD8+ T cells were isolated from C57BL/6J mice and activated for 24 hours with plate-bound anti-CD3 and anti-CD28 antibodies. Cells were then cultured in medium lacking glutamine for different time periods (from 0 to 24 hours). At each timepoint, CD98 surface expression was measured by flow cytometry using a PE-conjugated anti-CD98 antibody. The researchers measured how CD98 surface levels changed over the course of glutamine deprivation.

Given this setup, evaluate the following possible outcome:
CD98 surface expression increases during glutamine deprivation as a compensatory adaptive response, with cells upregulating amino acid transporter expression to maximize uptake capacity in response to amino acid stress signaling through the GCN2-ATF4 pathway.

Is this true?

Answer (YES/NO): YES